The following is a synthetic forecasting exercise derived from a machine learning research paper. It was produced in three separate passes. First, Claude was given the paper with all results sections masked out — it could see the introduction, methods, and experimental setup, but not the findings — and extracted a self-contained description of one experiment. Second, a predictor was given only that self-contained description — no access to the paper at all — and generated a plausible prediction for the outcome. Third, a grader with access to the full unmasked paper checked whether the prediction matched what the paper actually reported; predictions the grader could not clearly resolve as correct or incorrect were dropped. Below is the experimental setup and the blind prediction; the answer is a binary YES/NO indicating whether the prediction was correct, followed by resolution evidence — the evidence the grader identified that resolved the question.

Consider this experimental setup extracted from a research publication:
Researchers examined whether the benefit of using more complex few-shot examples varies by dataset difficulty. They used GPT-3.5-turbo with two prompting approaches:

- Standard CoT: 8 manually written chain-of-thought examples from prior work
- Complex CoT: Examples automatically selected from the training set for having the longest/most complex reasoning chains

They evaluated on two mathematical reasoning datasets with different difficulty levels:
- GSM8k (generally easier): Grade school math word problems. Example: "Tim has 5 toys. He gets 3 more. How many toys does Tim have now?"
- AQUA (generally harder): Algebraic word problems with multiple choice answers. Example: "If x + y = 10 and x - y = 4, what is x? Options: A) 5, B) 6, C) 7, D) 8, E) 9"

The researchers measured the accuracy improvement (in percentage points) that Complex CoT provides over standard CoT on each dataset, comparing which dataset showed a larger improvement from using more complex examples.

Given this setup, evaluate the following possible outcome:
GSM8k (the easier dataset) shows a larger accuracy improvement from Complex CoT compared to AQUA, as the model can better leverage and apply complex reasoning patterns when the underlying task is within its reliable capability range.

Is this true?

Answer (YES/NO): YES